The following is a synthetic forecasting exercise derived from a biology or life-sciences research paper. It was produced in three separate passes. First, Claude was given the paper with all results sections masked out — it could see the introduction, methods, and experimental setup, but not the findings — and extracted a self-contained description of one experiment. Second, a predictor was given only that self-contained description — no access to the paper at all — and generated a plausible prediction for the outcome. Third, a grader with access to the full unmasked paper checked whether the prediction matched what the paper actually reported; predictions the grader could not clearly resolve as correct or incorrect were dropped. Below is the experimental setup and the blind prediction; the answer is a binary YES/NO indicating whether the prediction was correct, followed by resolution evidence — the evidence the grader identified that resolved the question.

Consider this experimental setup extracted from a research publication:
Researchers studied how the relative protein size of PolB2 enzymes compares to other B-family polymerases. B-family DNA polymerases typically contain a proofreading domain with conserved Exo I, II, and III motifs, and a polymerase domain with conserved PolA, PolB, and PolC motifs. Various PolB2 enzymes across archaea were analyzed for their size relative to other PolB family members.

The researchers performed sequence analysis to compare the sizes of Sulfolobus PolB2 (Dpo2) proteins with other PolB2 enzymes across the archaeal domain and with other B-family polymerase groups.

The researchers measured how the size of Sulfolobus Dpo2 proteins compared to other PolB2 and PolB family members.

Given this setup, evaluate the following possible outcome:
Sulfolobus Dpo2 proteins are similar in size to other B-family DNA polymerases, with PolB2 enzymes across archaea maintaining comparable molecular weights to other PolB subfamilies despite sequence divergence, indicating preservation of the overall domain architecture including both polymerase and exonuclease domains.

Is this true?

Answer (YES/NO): NO